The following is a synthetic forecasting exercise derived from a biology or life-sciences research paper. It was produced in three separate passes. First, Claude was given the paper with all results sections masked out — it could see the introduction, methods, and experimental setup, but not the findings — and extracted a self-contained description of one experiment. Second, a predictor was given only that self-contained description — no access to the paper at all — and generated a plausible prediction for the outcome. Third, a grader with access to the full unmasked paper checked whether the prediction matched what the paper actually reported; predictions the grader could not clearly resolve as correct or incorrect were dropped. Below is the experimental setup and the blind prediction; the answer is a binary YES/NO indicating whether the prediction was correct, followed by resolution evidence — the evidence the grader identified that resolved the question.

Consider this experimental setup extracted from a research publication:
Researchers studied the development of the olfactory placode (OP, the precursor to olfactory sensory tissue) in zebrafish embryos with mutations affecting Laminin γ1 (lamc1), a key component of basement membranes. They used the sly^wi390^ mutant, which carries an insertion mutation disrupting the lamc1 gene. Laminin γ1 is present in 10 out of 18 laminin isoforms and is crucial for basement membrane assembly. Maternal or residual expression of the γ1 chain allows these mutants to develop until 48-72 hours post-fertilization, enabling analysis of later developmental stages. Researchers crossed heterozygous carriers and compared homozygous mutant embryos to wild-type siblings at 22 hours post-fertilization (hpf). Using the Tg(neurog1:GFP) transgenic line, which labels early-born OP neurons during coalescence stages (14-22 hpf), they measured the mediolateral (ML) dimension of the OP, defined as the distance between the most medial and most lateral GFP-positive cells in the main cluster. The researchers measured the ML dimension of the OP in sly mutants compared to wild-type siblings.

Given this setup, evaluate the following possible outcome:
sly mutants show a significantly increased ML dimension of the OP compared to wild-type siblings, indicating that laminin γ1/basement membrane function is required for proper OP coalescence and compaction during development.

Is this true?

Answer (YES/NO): YES